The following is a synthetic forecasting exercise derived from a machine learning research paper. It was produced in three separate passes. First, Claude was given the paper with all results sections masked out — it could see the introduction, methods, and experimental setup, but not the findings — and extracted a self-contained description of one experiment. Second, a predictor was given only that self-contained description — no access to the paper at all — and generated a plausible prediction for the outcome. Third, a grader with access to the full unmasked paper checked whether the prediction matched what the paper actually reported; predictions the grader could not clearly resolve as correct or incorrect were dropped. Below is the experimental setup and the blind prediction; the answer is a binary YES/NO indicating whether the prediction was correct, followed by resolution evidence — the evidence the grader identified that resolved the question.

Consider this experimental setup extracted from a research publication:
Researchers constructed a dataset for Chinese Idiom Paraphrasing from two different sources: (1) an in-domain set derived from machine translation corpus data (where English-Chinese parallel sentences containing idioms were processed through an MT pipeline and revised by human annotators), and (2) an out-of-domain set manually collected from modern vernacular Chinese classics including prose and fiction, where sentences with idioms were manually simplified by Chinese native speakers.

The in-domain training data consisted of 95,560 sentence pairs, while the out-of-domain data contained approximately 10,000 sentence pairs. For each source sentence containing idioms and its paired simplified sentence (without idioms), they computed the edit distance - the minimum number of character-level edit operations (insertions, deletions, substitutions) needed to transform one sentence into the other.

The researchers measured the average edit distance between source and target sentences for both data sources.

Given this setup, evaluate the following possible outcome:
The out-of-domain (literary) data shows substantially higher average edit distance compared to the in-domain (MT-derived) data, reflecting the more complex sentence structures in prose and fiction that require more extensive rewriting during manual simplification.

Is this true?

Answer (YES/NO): NO